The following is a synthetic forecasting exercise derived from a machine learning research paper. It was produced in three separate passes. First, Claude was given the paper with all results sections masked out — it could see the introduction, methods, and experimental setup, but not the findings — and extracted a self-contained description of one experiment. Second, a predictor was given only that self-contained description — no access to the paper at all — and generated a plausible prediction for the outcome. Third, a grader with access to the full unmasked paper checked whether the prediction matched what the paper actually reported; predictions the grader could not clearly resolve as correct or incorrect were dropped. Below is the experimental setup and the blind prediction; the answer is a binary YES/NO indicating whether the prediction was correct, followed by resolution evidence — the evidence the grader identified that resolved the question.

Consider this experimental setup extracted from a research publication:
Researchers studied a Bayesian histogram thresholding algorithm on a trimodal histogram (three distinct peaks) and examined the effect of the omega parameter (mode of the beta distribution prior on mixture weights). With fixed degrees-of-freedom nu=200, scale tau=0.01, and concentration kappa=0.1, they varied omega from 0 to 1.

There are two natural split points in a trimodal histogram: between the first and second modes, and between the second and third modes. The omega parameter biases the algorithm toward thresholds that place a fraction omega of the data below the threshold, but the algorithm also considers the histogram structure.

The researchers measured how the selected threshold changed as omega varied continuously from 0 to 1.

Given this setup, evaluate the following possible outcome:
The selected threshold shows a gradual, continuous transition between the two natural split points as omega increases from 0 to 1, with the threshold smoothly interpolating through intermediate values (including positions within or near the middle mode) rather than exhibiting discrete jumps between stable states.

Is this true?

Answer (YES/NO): NO